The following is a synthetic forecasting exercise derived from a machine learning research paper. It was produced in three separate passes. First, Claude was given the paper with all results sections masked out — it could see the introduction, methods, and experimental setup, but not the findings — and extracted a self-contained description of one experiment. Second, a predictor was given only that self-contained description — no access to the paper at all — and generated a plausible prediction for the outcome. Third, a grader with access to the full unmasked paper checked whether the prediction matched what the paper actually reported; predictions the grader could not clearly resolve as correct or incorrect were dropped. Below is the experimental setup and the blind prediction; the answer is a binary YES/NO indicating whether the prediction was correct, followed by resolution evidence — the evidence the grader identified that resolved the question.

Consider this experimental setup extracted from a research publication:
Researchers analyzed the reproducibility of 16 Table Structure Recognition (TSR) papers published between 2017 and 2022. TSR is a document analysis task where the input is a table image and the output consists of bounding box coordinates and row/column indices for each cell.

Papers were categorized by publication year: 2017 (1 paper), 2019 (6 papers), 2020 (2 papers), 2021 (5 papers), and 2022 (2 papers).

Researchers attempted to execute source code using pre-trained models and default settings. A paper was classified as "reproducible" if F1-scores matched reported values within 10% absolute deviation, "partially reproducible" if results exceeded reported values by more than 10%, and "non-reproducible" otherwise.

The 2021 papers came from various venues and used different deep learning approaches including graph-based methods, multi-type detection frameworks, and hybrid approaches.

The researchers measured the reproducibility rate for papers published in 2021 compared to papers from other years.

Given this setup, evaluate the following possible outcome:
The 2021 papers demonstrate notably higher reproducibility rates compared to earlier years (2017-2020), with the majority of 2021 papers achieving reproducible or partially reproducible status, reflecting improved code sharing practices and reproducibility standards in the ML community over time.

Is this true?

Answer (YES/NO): YES